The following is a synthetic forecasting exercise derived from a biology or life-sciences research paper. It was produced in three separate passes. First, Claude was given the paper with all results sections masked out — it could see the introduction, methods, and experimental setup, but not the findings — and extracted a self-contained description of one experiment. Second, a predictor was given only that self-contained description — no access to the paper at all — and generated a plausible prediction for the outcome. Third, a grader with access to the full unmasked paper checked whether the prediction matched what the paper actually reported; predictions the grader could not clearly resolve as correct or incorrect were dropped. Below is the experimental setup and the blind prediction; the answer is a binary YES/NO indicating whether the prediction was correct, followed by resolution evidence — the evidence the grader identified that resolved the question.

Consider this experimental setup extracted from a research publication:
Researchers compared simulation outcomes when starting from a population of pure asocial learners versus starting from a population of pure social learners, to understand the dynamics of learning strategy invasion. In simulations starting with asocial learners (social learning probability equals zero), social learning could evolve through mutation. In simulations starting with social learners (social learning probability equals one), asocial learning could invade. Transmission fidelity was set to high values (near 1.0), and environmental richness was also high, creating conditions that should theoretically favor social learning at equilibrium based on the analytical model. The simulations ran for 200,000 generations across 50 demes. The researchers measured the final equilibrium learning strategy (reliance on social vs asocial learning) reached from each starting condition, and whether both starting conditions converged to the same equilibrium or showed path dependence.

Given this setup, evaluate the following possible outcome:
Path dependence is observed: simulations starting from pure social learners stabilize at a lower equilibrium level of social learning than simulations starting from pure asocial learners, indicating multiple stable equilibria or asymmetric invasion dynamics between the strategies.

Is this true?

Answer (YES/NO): NO